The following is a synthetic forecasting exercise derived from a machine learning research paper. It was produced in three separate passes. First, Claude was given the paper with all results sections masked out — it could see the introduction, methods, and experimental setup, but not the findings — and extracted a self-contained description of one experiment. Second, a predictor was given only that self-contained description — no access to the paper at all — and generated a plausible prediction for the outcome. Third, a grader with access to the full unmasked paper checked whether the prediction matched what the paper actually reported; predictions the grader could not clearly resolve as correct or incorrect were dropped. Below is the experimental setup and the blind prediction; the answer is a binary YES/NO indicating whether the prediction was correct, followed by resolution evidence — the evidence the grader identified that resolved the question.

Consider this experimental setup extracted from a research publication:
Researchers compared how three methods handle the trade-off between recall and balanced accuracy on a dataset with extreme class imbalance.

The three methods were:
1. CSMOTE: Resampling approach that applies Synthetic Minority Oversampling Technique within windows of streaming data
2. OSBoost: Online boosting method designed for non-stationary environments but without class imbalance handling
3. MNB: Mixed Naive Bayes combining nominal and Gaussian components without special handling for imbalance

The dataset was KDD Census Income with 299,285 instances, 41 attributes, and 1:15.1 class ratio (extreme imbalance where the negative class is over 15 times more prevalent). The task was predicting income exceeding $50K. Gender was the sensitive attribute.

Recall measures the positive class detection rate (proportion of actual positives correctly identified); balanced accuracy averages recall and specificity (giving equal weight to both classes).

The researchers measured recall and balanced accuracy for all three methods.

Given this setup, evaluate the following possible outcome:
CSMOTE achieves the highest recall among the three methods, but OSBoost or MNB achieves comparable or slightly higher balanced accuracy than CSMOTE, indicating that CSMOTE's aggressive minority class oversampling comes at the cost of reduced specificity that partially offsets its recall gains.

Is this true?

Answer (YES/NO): NO